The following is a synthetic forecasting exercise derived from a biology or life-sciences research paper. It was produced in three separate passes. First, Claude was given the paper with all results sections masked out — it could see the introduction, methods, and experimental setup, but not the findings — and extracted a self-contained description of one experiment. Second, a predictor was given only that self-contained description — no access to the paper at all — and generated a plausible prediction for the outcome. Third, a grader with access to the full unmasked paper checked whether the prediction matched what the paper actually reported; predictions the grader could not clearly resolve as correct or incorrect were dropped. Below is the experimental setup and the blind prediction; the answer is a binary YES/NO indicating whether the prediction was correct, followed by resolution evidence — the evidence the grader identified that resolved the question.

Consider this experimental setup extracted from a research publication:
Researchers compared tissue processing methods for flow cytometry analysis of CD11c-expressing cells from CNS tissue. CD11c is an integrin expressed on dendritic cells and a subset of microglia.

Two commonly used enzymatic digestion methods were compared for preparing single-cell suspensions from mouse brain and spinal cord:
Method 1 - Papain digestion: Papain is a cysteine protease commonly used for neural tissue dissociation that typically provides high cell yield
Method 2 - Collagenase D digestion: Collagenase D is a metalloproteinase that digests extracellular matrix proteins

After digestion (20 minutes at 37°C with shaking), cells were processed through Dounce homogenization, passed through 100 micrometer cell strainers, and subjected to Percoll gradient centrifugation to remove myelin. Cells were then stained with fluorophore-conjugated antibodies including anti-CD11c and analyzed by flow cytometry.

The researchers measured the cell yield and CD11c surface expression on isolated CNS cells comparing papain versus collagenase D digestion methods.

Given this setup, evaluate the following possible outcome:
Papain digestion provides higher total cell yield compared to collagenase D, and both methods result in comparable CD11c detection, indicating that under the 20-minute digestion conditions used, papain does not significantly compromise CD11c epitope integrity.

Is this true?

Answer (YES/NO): NO